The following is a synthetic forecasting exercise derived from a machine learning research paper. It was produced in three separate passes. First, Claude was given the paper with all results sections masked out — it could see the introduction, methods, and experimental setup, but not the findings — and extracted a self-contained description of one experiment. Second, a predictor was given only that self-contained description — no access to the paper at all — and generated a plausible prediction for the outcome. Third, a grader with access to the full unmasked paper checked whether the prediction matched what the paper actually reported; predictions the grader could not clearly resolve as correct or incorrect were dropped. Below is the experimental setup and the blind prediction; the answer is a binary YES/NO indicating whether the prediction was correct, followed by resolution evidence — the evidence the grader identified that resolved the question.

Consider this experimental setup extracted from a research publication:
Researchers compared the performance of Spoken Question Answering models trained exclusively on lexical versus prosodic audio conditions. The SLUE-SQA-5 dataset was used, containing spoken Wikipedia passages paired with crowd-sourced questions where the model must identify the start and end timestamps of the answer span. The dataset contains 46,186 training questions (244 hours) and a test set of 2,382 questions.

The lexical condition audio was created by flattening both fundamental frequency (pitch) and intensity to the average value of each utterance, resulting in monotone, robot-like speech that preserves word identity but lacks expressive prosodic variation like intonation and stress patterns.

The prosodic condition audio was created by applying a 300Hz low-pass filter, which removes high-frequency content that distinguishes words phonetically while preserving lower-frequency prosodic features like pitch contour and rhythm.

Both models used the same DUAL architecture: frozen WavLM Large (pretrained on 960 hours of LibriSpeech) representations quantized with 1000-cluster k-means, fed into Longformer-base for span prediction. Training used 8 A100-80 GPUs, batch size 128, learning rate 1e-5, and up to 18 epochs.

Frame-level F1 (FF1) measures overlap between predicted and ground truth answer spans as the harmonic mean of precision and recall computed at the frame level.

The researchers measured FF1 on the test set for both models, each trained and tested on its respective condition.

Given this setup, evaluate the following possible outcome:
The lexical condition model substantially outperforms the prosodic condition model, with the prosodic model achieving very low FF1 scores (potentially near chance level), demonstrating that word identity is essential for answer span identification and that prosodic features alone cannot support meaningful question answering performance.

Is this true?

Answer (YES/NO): NO